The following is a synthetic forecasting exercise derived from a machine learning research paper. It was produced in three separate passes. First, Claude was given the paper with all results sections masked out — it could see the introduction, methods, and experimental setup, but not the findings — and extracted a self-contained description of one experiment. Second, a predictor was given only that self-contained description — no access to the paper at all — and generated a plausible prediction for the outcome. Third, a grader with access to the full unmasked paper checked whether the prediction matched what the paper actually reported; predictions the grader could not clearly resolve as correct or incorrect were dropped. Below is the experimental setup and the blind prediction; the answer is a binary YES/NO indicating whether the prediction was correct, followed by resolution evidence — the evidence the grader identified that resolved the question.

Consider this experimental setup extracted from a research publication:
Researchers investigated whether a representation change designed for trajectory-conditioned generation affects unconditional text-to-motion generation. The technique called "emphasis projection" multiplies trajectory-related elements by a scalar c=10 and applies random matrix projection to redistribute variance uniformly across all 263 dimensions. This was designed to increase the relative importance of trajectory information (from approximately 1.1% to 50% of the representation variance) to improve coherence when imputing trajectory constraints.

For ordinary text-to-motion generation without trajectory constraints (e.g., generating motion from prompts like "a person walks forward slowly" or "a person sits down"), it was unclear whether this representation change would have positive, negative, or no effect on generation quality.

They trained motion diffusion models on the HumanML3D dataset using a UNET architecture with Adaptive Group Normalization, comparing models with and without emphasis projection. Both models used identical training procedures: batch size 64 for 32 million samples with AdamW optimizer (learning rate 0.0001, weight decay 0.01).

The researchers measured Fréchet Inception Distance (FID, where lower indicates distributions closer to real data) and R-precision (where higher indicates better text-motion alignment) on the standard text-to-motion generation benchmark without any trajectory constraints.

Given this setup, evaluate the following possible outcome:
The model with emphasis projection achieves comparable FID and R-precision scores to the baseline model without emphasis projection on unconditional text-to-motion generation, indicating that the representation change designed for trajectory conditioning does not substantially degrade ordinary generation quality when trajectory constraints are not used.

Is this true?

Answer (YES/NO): YES